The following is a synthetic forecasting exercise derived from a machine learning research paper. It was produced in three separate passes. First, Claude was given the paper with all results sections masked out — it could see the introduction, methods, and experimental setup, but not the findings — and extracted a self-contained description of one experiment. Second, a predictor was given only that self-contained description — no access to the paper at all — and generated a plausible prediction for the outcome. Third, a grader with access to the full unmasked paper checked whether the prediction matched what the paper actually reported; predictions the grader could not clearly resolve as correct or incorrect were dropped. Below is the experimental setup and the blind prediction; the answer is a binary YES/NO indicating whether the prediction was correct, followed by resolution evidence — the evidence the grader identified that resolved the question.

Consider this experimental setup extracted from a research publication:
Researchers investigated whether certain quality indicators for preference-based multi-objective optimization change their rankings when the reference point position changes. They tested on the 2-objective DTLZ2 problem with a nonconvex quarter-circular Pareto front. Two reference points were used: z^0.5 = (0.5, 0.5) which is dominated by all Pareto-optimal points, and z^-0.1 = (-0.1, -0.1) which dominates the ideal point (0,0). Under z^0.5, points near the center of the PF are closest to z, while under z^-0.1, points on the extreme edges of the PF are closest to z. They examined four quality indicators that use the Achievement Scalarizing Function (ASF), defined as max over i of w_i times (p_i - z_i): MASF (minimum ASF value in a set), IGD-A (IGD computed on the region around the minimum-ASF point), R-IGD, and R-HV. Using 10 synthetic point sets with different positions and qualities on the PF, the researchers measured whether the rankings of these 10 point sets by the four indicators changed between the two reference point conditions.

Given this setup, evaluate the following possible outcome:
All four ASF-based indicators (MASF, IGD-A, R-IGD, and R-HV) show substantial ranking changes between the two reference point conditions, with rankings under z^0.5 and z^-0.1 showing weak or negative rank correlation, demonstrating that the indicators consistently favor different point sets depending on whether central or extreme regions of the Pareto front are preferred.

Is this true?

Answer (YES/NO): NO